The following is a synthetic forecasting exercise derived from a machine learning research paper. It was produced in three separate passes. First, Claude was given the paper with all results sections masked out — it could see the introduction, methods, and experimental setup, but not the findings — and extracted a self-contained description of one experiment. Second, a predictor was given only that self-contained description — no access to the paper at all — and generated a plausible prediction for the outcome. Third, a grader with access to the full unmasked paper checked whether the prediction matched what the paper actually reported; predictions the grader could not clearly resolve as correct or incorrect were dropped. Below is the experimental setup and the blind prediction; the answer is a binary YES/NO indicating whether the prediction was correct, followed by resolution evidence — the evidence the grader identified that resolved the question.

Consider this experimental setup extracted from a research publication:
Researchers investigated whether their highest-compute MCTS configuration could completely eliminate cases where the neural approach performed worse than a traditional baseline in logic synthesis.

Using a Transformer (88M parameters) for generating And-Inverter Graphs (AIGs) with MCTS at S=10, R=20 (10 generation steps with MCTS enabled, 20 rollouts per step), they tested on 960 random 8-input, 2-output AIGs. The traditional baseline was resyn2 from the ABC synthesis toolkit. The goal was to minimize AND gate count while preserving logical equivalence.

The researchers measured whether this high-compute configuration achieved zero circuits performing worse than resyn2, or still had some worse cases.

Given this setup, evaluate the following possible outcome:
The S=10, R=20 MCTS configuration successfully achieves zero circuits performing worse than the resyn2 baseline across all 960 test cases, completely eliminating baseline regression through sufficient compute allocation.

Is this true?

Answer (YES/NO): NO